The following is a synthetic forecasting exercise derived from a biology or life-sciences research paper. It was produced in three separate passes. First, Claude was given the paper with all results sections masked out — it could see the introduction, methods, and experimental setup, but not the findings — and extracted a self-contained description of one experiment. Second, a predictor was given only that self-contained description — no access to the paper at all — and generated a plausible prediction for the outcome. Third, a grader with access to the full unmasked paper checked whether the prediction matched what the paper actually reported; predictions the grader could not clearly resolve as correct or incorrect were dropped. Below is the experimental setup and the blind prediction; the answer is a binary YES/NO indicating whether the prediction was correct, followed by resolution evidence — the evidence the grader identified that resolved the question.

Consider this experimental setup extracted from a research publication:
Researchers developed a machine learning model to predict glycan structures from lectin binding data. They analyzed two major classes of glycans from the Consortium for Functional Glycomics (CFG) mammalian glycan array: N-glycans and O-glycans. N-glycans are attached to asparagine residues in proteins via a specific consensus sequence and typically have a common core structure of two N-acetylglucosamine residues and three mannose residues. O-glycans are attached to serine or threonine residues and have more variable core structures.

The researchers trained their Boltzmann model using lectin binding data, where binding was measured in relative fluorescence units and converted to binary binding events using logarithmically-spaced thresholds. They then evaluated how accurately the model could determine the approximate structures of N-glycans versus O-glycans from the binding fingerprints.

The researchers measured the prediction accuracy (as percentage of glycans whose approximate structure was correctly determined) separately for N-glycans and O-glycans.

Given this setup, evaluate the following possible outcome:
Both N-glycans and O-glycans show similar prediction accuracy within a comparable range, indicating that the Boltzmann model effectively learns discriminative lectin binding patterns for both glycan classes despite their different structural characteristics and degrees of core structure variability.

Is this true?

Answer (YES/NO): YES